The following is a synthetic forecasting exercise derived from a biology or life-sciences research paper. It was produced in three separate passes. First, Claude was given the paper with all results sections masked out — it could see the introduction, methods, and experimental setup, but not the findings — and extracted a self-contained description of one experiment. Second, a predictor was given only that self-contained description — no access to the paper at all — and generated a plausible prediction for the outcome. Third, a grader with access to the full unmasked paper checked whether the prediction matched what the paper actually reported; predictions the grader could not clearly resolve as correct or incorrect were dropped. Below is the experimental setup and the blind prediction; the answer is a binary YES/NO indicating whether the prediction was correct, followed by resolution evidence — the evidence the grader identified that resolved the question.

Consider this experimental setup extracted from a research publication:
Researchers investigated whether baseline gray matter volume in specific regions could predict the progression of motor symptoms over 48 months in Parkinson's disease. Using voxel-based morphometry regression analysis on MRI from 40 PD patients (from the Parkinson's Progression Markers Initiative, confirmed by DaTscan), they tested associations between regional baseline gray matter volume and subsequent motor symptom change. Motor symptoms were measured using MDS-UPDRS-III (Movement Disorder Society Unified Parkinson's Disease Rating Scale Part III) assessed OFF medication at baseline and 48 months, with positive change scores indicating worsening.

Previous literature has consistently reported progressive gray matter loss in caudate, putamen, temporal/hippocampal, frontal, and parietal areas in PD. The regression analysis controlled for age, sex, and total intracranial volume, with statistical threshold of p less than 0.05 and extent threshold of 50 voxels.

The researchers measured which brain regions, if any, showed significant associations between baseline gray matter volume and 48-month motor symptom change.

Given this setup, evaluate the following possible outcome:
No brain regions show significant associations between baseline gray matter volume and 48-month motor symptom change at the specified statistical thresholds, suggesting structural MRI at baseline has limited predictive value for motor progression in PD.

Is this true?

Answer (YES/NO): NO